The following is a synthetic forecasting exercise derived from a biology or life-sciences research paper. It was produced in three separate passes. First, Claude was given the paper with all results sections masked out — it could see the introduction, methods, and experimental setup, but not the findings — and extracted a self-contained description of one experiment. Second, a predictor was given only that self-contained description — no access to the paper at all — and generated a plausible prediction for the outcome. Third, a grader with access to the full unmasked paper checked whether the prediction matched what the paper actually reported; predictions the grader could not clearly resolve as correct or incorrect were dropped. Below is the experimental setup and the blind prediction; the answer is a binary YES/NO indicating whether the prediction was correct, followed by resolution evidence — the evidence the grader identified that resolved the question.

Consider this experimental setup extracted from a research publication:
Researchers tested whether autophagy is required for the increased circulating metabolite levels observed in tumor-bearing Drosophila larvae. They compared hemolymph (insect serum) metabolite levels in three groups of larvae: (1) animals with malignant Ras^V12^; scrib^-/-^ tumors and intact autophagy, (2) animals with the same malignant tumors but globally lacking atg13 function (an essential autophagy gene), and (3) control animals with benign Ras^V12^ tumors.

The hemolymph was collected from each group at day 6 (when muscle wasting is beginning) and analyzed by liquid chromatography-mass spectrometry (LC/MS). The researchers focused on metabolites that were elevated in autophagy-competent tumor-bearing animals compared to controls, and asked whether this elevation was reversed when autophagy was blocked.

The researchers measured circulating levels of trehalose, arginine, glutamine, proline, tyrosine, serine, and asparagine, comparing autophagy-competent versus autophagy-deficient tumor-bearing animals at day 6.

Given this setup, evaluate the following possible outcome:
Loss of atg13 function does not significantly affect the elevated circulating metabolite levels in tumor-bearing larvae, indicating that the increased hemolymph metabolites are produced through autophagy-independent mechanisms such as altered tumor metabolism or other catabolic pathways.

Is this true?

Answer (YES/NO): NO